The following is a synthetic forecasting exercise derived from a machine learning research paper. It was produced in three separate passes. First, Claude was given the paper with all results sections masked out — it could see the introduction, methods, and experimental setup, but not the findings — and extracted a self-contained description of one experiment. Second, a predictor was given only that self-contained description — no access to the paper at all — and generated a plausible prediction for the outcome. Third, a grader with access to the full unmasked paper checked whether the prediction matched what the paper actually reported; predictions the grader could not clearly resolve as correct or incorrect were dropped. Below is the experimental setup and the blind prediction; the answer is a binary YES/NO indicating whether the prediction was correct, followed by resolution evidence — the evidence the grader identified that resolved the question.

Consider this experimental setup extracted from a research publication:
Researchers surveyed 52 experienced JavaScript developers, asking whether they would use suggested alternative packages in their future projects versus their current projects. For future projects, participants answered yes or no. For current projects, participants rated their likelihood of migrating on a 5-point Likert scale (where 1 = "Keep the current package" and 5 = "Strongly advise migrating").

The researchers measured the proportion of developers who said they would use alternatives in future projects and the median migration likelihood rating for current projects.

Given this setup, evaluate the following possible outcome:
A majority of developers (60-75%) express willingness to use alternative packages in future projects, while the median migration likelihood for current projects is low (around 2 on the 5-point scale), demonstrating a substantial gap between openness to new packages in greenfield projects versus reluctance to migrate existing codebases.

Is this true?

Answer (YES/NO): YES